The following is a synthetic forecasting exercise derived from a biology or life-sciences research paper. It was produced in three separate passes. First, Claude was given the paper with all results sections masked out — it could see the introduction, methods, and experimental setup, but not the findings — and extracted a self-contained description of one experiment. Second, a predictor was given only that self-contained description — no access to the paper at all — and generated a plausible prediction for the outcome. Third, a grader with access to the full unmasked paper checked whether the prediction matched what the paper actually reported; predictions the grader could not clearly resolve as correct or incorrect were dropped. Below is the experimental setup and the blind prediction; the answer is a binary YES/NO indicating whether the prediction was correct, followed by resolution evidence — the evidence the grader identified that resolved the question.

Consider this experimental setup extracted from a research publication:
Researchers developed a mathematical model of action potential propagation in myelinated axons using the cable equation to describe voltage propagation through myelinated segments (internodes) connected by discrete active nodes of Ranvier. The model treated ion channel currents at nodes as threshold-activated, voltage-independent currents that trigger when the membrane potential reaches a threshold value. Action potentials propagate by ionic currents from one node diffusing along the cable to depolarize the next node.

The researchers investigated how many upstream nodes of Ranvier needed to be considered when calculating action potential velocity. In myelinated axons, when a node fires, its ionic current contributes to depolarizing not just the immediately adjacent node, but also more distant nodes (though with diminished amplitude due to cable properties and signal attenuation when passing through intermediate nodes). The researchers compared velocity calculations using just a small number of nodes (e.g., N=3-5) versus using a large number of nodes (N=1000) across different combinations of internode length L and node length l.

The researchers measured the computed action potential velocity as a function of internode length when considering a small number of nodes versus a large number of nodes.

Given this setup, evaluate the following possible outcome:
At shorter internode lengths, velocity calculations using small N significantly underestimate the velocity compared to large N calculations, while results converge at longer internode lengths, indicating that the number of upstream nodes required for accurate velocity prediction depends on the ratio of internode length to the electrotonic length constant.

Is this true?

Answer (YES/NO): YES